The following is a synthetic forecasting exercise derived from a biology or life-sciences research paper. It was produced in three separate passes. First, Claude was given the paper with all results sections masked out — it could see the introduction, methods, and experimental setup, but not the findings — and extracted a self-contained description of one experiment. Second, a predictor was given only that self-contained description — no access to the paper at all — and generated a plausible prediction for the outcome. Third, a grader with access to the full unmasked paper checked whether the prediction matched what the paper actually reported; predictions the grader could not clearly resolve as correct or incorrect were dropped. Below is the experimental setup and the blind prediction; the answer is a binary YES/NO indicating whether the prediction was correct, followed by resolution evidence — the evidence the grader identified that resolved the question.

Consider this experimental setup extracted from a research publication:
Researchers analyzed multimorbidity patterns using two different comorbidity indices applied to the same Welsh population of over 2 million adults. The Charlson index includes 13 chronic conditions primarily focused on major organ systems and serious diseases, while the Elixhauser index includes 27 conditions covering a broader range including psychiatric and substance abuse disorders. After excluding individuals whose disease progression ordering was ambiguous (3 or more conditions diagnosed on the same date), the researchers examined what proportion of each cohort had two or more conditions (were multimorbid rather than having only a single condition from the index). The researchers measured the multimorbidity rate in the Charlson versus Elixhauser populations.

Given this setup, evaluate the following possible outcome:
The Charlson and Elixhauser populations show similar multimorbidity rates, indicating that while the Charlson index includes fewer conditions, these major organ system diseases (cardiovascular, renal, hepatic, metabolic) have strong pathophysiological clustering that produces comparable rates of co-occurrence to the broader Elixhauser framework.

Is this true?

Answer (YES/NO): NO